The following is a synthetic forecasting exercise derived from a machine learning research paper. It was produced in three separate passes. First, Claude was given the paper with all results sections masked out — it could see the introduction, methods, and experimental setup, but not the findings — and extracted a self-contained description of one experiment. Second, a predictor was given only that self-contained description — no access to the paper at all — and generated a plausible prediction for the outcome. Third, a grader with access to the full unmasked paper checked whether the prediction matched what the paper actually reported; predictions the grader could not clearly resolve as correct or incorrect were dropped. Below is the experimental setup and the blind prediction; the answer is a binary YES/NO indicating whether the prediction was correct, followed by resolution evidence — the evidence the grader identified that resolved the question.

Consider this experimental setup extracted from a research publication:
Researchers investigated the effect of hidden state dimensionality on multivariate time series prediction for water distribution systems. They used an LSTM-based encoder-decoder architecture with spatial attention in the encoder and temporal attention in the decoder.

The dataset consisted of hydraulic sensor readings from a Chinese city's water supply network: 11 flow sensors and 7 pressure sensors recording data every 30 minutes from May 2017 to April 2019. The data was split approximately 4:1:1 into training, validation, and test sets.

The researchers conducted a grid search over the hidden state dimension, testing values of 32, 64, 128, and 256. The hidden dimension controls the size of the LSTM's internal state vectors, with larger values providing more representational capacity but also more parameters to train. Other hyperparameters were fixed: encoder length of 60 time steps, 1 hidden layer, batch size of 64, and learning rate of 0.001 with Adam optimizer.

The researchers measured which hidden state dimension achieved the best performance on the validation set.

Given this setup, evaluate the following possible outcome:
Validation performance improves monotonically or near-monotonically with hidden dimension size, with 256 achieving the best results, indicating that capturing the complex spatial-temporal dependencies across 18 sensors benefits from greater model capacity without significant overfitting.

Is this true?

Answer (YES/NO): NO